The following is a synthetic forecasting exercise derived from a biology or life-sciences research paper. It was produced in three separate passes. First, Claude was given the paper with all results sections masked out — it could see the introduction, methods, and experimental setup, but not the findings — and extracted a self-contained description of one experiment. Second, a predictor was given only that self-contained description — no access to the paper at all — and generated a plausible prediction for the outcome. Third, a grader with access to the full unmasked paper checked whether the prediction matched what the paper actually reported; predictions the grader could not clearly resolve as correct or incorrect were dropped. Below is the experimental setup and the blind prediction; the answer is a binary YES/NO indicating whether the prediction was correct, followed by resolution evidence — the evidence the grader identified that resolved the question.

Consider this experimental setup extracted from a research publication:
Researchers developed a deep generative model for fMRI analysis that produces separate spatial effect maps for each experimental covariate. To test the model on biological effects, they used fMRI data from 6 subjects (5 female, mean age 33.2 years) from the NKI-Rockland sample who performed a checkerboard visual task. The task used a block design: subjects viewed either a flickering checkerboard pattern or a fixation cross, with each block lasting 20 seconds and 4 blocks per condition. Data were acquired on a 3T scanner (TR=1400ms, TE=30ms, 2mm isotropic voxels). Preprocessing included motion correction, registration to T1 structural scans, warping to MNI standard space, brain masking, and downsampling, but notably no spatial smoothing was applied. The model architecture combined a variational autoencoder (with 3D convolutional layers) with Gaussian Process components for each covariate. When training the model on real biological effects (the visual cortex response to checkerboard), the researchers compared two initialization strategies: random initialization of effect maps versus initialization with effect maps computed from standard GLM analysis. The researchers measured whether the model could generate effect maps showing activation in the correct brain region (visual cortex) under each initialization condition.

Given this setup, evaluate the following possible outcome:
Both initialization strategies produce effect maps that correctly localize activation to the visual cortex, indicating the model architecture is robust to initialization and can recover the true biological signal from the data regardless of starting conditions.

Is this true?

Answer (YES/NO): NO